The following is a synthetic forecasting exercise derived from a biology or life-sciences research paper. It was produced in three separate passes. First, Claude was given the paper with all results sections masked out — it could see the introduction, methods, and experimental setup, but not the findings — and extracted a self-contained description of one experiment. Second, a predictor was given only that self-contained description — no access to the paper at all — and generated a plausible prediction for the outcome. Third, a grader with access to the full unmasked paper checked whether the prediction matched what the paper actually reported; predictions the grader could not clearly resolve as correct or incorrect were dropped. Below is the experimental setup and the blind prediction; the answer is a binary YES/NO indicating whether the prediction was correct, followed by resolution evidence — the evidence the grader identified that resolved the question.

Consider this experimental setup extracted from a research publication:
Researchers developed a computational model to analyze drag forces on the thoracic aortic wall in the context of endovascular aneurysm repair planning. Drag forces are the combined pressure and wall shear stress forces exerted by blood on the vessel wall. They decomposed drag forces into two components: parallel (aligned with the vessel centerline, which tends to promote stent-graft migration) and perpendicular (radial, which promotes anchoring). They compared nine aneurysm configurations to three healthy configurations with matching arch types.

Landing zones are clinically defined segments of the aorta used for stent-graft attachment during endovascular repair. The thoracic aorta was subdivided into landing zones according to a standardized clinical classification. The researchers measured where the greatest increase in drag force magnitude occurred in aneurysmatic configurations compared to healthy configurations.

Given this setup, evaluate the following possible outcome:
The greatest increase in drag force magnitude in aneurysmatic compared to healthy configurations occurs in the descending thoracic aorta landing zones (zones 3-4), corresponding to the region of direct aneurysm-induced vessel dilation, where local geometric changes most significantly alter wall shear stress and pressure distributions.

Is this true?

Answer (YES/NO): YES